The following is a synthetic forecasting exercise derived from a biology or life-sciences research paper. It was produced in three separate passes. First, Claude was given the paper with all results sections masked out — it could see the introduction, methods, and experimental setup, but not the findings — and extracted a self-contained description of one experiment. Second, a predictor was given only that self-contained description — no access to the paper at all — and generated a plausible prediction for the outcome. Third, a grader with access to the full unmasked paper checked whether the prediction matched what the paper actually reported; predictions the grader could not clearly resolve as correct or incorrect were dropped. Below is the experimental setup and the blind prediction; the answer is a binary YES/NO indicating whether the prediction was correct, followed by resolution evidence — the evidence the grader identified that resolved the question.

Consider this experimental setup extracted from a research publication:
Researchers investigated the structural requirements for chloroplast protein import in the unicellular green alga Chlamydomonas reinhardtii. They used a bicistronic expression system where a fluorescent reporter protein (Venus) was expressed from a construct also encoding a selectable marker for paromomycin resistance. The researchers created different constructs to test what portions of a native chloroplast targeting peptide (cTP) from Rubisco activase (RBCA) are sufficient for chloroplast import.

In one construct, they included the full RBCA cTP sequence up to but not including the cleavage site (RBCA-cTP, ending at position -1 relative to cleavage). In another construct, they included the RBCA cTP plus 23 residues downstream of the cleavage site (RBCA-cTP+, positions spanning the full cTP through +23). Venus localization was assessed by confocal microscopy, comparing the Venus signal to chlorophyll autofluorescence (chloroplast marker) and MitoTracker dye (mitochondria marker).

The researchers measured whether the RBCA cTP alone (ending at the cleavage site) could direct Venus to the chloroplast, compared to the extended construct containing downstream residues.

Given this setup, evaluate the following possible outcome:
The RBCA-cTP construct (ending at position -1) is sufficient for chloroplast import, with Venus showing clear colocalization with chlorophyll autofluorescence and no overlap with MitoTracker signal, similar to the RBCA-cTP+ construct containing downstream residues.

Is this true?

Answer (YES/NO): NO